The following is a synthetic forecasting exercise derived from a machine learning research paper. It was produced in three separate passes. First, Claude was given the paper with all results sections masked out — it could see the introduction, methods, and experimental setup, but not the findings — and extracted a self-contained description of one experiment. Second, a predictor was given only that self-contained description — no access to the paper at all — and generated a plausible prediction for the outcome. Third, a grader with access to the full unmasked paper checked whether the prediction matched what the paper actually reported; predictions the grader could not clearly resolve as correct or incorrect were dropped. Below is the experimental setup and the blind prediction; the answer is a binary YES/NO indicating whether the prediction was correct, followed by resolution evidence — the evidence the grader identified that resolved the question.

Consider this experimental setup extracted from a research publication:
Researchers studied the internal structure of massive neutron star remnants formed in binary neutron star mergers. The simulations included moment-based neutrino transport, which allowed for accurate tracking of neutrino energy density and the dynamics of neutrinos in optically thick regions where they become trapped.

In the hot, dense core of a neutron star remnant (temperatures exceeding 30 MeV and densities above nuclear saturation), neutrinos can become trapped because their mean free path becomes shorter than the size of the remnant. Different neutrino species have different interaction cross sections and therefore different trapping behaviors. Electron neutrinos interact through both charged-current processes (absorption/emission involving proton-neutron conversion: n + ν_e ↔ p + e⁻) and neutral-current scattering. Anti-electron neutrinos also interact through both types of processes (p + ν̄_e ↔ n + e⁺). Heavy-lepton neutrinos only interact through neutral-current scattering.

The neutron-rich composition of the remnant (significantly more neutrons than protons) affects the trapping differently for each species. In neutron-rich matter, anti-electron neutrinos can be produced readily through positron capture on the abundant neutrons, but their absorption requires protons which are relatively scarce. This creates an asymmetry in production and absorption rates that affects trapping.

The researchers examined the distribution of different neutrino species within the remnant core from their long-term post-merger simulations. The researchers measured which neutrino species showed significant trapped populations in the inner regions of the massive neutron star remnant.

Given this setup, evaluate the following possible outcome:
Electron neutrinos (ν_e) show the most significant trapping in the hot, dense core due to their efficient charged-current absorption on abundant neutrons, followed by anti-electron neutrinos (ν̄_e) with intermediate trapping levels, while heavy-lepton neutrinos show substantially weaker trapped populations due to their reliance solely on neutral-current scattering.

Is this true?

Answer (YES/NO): NO